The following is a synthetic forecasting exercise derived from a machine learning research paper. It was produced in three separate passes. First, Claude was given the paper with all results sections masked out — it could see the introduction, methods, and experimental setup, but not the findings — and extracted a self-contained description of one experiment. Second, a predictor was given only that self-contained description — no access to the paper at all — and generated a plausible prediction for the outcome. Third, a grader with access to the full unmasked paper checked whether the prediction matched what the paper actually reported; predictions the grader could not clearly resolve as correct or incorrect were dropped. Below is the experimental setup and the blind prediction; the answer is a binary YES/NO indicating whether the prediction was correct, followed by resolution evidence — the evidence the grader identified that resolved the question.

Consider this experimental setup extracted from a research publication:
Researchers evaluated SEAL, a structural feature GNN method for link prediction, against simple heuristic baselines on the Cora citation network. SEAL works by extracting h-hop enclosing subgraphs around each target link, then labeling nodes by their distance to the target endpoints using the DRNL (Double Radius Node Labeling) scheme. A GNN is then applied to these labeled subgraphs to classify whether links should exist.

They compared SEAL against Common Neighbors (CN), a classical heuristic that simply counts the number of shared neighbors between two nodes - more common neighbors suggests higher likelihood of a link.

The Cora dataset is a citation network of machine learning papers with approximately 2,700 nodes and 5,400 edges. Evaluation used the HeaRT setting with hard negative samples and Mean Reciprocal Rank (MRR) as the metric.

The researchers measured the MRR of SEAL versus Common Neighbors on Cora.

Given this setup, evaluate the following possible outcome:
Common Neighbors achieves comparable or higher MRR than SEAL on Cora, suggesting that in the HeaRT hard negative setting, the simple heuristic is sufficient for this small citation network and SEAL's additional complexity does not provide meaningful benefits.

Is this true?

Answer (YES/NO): NO